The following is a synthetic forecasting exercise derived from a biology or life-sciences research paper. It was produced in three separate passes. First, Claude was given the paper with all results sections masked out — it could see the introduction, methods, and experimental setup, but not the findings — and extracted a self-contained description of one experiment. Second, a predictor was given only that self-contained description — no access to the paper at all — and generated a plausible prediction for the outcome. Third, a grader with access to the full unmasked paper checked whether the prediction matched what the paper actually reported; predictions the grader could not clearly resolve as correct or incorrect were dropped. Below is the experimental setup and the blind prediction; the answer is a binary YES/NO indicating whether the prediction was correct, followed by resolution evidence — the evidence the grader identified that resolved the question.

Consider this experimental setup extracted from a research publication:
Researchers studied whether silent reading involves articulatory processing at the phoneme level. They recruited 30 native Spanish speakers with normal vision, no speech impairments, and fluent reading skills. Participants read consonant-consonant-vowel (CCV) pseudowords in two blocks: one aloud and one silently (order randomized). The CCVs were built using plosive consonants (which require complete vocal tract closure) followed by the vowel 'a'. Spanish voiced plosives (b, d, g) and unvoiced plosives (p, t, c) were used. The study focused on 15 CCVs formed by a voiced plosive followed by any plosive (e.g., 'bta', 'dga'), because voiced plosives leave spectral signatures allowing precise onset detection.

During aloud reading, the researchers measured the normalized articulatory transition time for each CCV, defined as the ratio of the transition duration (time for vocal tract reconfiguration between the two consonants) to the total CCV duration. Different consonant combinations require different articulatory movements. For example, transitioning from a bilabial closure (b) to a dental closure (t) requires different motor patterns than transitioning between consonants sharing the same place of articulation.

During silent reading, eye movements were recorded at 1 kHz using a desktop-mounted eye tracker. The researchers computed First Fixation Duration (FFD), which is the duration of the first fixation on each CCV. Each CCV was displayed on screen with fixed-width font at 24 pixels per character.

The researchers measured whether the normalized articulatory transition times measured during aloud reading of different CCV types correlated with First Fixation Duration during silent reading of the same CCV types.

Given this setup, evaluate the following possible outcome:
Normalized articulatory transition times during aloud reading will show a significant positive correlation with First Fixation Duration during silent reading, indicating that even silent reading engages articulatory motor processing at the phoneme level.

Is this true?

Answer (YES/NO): YES